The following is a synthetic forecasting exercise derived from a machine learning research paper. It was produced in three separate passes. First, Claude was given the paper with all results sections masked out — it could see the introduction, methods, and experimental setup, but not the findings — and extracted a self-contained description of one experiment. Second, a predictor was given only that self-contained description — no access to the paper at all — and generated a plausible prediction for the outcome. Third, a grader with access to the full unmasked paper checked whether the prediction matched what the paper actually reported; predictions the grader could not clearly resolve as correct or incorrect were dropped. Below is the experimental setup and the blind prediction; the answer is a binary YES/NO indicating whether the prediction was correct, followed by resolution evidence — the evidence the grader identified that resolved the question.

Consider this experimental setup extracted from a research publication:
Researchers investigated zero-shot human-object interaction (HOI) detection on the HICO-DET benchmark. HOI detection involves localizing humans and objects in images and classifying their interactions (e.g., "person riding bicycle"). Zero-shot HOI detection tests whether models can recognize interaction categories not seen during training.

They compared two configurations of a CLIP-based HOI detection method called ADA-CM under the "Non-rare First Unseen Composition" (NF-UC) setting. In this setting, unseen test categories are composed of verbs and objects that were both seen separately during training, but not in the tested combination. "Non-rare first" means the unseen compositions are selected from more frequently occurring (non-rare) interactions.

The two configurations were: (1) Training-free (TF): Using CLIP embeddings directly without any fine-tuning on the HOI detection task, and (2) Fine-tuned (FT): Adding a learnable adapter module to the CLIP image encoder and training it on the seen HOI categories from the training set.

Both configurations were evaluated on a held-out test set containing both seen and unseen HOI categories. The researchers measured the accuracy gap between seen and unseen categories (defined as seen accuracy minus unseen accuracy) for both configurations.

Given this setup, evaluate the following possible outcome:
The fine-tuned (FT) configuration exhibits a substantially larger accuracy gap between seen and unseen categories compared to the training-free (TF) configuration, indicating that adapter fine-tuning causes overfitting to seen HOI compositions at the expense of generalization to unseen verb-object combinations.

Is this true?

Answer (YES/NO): YES